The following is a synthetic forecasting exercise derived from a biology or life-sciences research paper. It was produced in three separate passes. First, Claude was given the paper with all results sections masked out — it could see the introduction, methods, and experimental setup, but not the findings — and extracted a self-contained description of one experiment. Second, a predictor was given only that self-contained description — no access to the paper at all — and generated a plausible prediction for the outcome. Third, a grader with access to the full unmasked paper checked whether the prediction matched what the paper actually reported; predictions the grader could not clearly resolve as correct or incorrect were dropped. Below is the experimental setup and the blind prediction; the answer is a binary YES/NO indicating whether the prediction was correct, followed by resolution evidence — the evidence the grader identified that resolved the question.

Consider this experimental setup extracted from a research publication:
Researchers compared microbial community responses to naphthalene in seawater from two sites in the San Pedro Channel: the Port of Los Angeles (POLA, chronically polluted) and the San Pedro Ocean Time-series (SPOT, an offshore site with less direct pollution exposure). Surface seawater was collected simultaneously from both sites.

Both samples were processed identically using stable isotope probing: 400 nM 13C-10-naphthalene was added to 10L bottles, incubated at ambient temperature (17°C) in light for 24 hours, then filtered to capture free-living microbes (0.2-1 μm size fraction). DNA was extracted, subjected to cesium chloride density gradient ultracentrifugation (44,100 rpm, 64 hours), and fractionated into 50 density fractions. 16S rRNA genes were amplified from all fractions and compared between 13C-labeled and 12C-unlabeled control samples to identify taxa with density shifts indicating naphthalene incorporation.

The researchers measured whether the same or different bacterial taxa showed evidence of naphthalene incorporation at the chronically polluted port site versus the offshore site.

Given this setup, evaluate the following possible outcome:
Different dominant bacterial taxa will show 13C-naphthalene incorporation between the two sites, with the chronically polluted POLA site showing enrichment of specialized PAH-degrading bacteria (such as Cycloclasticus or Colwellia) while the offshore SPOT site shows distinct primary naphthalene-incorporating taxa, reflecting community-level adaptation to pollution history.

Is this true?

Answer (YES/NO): NO